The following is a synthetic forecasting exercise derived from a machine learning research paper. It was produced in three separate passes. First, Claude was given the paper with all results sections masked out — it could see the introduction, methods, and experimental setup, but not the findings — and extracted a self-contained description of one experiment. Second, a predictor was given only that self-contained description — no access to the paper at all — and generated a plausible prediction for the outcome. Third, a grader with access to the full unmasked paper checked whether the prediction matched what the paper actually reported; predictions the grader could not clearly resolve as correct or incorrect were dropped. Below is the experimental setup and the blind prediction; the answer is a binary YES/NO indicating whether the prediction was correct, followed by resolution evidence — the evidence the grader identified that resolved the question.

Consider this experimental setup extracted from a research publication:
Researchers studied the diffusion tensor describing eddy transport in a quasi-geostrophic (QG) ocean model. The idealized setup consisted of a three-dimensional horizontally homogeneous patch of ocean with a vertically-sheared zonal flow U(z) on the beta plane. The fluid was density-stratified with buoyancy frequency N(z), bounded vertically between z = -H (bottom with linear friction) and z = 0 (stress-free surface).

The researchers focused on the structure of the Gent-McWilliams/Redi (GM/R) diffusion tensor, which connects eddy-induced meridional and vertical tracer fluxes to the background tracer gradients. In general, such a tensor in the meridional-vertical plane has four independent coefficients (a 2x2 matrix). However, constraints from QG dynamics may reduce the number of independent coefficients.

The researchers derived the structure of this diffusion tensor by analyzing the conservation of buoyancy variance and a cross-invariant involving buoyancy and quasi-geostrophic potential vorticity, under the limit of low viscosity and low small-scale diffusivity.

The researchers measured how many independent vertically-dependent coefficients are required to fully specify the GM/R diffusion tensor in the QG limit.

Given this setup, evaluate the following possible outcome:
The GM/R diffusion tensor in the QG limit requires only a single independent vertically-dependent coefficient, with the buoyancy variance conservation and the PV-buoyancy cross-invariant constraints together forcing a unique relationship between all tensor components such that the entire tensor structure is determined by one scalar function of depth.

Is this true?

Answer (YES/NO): NO